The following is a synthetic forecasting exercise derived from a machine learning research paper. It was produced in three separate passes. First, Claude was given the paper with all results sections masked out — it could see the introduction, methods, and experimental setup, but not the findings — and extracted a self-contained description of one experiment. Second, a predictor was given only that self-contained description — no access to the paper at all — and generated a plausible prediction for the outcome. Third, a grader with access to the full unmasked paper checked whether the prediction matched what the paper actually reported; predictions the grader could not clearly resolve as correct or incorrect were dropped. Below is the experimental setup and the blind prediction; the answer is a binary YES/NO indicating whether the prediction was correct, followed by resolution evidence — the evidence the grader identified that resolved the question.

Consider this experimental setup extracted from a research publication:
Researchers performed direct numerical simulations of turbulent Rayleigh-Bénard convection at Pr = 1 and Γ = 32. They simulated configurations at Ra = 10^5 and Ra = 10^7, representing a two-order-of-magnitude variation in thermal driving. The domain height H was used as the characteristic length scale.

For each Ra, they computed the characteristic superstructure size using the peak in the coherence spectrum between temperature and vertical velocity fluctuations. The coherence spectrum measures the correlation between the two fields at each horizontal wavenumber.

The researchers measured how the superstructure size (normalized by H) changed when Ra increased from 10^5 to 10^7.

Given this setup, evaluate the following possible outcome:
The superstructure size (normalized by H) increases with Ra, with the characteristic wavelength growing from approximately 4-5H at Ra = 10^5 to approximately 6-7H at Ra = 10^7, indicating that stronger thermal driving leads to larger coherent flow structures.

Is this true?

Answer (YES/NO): YES